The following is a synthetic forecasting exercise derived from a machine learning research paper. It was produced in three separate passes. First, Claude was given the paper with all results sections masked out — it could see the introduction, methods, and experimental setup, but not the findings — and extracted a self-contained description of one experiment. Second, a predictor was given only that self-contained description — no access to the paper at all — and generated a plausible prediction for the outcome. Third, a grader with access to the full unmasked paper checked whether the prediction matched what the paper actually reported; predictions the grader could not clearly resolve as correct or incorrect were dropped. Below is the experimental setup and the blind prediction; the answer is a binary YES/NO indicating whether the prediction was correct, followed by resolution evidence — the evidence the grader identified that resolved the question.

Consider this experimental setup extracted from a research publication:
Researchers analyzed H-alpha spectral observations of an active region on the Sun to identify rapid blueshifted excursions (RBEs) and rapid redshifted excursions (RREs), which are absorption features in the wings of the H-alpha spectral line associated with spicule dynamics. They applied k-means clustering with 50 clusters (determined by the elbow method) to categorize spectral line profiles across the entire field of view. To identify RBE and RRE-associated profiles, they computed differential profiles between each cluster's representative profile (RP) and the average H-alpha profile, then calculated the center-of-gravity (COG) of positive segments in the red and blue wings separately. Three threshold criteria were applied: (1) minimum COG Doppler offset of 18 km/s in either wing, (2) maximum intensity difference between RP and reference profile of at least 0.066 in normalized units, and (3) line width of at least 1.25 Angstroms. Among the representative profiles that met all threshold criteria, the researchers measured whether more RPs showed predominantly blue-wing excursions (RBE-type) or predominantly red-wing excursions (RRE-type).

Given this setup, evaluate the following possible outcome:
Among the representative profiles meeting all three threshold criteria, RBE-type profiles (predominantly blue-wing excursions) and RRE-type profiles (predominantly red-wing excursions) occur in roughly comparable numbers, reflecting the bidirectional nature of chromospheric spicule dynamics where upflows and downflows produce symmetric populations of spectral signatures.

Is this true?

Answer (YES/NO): NO